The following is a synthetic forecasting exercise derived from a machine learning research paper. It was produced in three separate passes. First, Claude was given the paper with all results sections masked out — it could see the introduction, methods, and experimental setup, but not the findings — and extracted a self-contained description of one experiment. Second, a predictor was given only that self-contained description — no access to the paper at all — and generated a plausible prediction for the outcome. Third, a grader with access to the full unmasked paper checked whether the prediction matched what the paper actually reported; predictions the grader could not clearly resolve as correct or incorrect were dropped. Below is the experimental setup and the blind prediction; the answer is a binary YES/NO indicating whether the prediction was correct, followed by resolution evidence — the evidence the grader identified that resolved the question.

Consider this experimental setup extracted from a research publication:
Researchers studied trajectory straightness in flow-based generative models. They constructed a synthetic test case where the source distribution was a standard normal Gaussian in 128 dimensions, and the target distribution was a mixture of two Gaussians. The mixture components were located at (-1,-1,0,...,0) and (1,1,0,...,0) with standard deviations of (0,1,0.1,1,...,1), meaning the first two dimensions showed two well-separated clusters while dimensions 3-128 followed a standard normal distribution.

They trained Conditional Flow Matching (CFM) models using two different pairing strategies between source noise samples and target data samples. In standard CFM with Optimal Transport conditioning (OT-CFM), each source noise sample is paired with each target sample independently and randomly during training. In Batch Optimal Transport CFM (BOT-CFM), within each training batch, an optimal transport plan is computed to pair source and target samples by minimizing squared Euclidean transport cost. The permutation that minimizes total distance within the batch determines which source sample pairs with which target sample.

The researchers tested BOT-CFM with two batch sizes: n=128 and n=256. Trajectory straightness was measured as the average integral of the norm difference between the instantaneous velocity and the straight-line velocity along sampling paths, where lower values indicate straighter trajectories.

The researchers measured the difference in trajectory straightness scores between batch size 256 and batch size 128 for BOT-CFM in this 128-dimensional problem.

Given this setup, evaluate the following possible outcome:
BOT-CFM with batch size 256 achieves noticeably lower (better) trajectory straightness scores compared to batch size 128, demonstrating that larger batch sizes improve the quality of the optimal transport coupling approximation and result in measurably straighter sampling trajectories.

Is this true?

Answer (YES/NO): NO